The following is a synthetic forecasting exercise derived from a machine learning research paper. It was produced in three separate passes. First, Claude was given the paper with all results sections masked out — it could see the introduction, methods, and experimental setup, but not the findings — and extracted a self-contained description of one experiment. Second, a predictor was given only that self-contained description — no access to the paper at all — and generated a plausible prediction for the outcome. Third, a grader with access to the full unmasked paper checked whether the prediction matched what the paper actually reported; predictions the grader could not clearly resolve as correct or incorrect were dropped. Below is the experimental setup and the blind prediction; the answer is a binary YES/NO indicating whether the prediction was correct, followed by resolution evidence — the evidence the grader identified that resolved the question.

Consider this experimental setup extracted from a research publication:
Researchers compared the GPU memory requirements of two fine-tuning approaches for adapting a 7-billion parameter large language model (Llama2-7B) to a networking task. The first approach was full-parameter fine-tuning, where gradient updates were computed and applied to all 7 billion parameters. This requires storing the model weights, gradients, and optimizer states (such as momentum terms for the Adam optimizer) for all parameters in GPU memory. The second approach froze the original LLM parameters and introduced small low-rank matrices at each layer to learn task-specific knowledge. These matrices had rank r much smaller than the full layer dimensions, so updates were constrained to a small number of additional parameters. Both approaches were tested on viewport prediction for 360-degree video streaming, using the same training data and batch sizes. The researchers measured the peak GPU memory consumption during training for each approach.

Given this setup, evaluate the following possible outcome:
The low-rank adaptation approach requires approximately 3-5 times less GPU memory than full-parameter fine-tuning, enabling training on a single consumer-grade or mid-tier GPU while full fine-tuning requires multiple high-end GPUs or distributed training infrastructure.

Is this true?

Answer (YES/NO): NO